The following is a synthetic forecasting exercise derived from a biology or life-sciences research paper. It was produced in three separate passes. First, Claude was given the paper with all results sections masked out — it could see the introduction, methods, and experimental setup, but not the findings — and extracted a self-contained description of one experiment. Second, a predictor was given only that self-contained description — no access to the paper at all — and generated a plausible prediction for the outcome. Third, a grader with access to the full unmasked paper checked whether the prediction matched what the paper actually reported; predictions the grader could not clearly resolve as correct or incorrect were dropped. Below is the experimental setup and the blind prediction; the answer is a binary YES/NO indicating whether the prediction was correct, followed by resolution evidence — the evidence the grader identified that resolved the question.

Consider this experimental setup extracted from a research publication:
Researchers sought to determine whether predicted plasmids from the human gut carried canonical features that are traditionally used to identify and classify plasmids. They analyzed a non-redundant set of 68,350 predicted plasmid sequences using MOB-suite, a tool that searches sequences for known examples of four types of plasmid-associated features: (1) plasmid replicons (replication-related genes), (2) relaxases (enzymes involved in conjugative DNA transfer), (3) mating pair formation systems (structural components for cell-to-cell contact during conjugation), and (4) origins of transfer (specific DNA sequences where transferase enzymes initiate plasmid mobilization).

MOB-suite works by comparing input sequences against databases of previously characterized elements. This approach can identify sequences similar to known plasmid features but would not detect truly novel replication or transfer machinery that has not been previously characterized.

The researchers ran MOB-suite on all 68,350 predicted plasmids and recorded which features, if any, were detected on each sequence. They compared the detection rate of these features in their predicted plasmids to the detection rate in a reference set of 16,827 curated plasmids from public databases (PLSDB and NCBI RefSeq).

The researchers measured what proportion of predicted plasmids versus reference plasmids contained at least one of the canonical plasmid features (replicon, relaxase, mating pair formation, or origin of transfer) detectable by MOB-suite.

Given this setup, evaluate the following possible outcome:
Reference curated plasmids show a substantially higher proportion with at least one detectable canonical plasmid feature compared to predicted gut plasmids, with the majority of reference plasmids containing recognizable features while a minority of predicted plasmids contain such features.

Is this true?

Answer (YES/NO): NO